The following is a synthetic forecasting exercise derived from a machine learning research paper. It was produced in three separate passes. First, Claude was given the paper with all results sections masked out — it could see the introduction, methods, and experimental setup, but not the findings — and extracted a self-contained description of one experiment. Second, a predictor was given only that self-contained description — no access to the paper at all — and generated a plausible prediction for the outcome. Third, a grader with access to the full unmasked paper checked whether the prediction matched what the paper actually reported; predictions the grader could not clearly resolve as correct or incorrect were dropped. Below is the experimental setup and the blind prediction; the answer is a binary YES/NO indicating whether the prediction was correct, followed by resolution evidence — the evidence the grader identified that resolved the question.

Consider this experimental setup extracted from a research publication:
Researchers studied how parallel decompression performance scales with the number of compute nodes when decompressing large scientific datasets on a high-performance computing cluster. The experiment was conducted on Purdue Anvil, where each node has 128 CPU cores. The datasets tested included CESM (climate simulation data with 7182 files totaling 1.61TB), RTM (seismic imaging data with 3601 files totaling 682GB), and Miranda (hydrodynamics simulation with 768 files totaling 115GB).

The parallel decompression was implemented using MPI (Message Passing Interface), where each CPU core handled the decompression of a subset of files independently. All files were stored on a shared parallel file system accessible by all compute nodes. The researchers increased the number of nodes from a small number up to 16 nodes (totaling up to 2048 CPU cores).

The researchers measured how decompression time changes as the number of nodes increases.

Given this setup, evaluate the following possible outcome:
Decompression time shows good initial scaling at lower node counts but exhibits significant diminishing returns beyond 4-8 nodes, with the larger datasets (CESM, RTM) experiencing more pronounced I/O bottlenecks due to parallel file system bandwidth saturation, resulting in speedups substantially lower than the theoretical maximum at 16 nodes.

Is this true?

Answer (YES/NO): NO